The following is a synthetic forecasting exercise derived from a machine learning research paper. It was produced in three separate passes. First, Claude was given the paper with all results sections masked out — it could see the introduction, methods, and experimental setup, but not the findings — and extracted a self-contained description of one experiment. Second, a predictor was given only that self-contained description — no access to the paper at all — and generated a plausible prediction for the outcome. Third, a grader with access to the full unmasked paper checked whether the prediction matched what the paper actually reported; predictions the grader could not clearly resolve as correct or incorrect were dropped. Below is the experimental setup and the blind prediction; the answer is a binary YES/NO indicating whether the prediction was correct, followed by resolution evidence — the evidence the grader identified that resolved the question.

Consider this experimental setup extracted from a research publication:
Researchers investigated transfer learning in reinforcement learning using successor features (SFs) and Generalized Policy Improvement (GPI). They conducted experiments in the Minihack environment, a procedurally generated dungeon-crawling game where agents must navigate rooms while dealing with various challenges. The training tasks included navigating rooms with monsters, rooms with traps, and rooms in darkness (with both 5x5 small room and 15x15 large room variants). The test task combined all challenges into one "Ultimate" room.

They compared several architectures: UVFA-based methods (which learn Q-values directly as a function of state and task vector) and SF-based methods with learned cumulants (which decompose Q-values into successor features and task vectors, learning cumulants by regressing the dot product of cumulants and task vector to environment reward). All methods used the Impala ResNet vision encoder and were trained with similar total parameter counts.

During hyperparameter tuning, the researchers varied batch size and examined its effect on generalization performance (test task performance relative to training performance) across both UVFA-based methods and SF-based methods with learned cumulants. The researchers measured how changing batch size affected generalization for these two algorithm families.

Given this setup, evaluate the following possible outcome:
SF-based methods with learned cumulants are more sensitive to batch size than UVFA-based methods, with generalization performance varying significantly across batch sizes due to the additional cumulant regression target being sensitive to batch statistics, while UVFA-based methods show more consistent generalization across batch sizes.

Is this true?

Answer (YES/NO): NO